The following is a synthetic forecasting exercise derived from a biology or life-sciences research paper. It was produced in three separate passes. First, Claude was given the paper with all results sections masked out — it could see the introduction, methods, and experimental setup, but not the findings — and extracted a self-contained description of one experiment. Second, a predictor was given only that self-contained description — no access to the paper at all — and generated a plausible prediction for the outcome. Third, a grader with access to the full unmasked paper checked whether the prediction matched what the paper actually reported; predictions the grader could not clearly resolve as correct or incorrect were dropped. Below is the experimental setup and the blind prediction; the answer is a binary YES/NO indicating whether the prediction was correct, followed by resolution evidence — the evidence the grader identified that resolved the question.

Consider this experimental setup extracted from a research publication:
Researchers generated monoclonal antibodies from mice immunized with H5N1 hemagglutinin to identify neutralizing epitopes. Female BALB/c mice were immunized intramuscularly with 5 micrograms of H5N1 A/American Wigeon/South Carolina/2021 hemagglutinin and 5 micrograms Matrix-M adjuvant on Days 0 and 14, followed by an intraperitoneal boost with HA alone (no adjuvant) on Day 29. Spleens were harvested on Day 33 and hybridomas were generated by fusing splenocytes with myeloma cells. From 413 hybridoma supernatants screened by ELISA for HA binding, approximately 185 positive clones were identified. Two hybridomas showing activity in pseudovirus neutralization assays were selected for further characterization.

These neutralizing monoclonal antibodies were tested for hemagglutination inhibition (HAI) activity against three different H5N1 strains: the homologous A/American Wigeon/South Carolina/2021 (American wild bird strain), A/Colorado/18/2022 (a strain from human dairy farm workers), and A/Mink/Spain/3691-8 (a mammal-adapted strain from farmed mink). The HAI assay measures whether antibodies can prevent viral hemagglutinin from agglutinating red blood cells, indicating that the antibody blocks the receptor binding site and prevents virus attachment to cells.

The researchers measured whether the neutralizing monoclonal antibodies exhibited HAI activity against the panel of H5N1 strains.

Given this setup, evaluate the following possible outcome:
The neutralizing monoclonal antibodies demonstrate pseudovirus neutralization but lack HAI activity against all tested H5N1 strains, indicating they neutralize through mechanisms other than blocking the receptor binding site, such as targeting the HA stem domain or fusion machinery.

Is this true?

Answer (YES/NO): NO